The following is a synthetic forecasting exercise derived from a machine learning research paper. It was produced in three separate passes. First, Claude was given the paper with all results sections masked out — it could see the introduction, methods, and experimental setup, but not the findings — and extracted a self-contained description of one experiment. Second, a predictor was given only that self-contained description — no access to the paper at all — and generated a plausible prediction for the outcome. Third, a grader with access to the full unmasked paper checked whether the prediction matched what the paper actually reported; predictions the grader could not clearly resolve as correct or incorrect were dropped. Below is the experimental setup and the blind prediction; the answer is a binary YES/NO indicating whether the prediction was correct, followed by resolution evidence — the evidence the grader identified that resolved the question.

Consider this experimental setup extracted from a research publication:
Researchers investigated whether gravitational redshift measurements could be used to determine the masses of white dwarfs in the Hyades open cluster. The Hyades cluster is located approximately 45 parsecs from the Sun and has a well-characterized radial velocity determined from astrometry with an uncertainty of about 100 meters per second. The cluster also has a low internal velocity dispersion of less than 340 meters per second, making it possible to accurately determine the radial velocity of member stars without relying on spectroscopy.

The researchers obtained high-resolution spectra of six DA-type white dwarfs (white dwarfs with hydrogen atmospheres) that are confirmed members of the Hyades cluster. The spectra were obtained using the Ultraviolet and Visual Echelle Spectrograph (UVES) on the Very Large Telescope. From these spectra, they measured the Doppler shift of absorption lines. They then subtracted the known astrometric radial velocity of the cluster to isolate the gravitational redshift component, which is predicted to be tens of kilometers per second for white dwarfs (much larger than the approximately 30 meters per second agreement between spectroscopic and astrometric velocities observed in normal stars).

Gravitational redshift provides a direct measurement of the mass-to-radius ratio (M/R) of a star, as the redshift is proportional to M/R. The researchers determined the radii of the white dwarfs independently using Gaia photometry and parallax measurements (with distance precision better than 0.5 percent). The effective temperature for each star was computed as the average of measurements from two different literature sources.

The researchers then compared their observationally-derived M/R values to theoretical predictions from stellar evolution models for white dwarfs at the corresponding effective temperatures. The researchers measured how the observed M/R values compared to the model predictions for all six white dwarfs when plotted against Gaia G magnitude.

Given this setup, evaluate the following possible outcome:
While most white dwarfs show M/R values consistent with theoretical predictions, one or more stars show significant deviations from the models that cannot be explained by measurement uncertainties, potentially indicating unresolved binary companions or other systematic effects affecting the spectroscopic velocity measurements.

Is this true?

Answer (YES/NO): NO